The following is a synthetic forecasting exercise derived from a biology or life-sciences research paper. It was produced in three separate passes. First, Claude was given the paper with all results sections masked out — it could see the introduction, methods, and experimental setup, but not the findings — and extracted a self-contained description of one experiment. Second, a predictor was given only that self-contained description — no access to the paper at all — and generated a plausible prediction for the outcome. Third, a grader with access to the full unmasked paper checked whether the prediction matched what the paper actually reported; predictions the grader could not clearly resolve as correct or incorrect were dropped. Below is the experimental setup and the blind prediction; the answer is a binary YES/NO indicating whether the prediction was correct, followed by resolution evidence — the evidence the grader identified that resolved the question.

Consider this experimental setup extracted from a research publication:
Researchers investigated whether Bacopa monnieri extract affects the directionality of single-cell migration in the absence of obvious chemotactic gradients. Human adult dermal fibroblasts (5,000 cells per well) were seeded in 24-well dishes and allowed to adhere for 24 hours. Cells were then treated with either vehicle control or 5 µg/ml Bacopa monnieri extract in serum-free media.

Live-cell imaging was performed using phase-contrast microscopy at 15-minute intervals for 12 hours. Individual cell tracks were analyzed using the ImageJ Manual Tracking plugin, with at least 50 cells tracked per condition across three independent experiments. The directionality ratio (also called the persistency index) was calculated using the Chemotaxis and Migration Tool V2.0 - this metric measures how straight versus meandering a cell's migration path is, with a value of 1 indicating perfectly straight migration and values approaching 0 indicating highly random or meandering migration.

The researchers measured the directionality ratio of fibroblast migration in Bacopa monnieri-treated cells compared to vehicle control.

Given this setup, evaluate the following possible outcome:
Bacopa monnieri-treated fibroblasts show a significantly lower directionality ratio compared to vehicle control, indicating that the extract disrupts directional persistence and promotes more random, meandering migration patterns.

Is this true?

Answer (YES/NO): NO